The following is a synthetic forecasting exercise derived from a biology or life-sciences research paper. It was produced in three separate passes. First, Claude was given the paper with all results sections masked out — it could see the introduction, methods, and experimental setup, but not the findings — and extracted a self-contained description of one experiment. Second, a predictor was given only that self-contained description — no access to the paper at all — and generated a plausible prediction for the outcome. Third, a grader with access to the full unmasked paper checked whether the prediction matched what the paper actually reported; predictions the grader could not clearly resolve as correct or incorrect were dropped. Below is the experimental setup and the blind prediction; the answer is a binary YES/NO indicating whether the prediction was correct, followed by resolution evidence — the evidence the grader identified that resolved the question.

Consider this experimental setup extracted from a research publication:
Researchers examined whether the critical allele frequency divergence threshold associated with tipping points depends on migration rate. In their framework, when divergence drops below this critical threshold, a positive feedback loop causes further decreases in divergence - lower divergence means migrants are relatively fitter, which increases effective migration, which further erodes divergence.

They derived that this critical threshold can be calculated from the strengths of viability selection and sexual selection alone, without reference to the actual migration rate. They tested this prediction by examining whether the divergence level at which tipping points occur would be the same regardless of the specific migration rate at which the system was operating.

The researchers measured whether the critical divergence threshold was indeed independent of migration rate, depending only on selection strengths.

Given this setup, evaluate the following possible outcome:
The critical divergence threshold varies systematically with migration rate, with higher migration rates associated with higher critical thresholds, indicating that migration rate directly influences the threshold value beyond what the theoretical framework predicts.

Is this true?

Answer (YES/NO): NO